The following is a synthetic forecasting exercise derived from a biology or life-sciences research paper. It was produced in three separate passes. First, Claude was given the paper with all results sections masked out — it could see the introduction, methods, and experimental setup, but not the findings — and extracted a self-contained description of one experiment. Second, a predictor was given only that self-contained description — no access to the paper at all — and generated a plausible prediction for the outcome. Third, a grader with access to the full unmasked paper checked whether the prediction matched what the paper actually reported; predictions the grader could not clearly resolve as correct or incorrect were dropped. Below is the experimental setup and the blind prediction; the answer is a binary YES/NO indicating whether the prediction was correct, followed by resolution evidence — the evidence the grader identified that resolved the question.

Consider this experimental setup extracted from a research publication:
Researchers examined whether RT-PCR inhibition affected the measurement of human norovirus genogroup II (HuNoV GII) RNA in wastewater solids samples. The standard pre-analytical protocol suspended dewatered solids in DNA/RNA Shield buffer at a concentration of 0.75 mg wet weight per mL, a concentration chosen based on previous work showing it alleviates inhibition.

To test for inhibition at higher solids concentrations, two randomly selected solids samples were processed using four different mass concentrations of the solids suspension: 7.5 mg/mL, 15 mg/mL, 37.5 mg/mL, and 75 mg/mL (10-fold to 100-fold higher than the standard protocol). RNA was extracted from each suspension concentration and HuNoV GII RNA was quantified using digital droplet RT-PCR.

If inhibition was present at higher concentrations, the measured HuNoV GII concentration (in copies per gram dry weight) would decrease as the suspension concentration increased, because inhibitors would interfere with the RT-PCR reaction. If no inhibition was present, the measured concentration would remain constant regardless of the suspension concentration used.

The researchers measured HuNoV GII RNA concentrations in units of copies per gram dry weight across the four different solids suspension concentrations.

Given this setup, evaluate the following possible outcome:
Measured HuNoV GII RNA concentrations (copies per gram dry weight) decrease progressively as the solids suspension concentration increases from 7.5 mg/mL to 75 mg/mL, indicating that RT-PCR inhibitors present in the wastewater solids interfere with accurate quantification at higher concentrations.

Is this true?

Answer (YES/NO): NO